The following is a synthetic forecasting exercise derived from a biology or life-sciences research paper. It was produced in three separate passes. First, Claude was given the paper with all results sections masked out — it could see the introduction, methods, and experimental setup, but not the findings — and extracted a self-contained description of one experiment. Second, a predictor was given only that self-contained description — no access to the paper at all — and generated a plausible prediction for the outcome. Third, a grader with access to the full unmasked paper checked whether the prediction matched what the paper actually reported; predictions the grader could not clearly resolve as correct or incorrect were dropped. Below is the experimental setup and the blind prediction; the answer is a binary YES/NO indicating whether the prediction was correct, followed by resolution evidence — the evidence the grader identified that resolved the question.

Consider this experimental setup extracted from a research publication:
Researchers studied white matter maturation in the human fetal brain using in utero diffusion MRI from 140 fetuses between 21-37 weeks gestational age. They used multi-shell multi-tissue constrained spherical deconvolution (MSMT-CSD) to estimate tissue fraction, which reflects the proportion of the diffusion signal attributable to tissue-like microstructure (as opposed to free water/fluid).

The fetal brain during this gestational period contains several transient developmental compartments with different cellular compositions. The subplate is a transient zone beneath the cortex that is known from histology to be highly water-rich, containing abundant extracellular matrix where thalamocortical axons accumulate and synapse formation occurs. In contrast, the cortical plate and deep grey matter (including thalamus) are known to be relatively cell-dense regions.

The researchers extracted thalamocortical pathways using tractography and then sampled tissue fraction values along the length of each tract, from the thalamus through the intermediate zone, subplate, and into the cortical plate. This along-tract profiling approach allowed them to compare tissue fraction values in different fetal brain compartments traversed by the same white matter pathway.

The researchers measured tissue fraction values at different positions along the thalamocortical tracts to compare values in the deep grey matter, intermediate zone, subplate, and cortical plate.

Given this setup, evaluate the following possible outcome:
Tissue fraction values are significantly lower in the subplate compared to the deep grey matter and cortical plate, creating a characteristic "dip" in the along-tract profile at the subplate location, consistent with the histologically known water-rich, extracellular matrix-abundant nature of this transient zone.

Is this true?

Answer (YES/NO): YES